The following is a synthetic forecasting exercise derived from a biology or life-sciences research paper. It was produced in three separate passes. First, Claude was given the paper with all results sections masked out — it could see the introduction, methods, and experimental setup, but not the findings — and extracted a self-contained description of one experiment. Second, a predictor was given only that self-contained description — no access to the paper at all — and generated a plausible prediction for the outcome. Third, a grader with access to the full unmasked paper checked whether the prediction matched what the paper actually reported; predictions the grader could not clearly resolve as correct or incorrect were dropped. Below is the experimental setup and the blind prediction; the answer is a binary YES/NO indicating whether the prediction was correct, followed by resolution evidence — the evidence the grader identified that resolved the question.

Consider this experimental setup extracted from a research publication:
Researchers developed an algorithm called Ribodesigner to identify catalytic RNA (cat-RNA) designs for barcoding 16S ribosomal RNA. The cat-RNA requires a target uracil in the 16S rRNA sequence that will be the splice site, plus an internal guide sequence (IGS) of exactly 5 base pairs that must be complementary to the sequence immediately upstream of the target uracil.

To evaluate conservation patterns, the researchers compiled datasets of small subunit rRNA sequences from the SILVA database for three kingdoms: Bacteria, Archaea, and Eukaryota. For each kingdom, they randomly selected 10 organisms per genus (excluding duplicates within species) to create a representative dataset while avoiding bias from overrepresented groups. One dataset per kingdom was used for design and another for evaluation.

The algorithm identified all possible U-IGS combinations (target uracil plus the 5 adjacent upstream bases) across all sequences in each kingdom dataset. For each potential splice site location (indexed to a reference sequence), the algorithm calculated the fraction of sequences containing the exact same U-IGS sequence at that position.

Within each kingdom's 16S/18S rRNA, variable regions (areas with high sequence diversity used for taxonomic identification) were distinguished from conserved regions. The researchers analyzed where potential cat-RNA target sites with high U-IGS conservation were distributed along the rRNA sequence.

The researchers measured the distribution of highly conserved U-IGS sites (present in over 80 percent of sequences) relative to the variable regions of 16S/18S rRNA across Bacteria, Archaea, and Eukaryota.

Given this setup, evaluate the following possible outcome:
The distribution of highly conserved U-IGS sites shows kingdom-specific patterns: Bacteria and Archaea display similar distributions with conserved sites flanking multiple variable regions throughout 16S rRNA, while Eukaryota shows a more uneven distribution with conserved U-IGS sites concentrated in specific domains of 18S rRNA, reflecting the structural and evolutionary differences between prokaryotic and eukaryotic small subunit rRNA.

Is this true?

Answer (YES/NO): NO